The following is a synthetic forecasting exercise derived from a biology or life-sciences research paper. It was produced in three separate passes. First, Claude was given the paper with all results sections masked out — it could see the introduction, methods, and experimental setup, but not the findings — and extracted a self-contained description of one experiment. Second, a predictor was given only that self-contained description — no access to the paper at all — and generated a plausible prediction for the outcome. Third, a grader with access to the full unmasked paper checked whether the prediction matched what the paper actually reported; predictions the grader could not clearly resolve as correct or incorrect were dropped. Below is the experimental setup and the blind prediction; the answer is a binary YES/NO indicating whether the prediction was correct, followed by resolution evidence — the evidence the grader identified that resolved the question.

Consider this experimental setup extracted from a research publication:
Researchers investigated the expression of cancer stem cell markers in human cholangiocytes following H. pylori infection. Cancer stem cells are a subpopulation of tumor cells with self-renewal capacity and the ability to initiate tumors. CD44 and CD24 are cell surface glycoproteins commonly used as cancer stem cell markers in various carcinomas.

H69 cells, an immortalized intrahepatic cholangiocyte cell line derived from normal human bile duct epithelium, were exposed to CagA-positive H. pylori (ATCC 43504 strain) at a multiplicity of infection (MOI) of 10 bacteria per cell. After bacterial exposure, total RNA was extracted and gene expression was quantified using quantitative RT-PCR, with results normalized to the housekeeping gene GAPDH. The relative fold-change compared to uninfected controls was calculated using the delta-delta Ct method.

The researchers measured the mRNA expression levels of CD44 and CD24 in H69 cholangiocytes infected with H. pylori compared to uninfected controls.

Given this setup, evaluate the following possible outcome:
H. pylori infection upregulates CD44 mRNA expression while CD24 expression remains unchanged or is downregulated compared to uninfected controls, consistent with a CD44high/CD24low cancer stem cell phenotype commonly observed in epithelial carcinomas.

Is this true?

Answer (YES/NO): YES